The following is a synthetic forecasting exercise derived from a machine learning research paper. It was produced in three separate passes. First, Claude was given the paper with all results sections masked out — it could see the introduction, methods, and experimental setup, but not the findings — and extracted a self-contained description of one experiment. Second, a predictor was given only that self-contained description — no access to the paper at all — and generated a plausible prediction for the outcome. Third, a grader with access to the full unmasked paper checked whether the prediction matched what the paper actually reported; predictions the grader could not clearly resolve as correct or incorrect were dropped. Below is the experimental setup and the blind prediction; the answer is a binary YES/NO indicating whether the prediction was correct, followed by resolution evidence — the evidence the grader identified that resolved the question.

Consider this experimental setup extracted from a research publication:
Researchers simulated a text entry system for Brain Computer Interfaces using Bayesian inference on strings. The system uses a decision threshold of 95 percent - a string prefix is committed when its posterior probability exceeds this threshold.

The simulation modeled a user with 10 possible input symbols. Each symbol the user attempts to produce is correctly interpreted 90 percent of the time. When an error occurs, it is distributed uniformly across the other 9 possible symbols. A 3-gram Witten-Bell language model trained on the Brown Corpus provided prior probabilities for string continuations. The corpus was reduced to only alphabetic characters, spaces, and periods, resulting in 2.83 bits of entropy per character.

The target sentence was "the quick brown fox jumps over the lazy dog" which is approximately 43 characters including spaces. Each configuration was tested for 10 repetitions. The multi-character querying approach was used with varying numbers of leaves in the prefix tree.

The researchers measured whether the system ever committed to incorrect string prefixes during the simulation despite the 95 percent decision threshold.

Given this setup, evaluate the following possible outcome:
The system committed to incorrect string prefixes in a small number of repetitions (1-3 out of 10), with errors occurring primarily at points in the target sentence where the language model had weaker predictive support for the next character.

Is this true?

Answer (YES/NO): NO